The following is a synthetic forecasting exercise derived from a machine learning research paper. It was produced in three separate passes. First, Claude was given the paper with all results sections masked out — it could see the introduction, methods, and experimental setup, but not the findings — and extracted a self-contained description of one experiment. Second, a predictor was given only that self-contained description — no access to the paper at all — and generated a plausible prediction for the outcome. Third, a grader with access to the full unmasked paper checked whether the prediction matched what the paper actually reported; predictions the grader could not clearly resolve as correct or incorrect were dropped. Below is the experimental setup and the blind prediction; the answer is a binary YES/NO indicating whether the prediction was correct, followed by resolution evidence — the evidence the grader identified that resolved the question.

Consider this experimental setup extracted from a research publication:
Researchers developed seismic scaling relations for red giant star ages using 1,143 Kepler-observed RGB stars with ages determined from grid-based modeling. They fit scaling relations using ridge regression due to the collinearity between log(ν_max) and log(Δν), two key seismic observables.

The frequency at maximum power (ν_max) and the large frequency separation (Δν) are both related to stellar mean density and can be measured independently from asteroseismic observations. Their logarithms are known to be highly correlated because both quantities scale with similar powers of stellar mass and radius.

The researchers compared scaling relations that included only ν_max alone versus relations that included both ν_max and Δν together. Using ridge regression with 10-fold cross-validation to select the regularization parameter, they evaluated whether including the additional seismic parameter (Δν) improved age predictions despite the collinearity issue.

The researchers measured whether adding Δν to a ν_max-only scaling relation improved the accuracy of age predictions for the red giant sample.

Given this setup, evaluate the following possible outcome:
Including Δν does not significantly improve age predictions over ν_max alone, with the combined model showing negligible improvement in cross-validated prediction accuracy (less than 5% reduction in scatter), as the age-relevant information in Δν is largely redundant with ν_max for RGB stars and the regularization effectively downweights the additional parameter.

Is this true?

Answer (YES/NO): NO